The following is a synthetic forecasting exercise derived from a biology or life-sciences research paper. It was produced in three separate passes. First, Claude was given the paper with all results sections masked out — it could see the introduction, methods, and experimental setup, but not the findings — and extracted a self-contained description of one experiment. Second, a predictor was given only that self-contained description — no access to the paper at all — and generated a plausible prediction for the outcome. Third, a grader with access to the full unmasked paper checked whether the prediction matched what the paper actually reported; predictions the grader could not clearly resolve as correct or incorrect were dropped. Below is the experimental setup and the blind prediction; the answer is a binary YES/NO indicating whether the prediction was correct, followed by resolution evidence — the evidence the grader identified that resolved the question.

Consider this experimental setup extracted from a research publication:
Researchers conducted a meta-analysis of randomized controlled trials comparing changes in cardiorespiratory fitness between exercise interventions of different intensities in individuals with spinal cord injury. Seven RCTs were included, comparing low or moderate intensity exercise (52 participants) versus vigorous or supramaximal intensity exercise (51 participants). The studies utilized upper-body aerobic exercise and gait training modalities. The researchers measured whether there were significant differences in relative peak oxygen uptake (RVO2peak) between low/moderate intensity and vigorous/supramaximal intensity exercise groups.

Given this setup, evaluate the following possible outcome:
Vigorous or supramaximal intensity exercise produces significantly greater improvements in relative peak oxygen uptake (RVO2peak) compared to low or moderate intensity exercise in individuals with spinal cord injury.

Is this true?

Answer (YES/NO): NO